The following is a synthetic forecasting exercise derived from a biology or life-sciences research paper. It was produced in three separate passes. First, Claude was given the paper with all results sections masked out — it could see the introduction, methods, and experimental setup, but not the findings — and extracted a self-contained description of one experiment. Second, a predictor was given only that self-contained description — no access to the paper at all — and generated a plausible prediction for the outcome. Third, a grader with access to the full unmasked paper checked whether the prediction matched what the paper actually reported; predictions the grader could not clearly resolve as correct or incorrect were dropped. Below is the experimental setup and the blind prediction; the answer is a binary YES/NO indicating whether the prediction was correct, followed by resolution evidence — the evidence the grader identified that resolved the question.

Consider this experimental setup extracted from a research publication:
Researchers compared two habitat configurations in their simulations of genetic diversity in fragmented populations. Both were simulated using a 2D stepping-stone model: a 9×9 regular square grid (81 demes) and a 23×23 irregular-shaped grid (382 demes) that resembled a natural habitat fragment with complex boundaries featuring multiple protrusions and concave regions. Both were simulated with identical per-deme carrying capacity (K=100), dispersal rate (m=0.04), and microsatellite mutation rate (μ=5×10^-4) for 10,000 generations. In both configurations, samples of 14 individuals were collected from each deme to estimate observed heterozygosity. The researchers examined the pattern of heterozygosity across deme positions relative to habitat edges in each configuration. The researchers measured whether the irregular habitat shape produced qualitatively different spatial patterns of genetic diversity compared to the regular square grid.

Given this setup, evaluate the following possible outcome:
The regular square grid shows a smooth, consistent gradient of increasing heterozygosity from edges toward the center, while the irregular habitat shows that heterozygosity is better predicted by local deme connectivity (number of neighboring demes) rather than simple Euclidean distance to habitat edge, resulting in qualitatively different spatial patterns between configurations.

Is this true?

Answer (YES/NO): NO